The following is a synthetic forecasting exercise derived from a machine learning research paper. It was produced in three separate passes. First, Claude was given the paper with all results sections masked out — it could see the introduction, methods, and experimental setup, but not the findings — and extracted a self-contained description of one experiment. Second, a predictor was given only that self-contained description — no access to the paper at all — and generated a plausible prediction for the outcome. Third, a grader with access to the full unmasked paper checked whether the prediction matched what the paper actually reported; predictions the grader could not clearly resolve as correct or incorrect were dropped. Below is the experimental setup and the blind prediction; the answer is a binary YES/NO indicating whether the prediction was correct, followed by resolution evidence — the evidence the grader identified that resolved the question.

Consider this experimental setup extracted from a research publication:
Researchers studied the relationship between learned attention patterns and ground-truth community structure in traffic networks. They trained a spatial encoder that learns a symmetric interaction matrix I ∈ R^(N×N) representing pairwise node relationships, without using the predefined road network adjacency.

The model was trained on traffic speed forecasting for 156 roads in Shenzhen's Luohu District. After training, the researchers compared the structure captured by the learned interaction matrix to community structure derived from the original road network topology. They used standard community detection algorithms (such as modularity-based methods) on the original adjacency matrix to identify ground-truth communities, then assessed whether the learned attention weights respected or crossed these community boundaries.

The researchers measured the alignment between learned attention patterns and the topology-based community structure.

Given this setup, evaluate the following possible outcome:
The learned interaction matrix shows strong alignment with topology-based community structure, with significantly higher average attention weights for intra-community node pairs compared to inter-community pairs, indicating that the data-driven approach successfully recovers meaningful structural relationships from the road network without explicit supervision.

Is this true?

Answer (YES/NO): YES